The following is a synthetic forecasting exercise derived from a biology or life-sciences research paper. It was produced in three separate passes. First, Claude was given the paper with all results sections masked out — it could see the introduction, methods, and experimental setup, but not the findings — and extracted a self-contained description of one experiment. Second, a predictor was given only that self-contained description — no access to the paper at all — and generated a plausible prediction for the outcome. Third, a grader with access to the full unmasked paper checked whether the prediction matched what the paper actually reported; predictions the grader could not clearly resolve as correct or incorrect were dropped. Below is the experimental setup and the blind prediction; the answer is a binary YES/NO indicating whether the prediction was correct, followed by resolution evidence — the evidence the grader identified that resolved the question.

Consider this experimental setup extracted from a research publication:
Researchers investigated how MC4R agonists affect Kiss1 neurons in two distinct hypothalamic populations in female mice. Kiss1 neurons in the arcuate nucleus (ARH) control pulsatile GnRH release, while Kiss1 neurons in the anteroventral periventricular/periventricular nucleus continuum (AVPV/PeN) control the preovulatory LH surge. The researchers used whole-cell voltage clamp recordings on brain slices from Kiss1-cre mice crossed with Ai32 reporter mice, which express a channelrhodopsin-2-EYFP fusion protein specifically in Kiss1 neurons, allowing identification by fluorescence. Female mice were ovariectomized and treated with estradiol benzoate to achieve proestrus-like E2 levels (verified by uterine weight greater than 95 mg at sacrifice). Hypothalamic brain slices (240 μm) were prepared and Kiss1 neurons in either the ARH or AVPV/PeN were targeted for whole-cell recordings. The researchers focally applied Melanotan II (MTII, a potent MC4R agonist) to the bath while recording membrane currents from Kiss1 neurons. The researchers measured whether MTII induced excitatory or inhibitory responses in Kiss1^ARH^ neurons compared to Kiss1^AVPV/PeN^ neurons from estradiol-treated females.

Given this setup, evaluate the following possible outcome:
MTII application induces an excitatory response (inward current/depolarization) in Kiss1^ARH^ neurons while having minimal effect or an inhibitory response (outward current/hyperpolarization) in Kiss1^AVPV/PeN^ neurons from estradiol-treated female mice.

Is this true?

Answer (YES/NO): YES